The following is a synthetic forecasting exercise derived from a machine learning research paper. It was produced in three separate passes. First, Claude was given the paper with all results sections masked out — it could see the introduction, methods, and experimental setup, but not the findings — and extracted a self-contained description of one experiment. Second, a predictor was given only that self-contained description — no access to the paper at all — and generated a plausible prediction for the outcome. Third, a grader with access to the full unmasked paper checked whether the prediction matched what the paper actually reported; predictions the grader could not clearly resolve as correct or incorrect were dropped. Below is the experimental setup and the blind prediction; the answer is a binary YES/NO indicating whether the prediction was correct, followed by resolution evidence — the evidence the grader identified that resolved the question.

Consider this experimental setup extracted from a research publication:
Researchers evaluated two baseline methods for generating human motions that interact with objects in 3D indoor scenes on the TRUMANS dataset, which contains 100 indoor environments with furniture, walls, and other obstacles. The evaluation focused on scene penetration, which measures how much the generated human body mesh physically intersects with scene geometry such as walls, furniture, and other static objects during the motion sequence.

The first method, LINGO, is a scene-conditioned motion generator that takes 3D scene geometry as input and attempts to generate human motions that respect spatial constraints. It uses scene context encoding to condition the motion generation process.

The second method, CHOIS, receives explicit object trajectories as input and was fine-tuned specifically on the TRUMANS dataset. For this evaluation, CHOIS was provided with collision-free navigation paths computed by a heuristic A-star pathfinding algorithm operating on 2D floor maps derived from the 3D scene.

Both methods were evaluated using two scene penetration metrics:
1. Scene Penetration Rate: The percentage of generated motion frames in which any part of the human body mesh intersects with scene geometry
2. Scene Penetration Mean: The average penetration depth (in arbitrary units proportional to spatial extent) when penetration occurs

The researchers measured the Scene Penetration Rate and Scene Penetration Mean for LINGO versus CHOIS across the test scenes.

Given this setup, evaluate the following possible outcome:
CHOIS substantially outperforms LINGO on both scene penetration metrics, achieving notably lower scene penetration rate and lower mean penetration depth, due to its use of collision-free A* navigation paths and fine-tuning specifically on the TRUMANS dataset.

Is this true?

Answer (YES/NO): NO